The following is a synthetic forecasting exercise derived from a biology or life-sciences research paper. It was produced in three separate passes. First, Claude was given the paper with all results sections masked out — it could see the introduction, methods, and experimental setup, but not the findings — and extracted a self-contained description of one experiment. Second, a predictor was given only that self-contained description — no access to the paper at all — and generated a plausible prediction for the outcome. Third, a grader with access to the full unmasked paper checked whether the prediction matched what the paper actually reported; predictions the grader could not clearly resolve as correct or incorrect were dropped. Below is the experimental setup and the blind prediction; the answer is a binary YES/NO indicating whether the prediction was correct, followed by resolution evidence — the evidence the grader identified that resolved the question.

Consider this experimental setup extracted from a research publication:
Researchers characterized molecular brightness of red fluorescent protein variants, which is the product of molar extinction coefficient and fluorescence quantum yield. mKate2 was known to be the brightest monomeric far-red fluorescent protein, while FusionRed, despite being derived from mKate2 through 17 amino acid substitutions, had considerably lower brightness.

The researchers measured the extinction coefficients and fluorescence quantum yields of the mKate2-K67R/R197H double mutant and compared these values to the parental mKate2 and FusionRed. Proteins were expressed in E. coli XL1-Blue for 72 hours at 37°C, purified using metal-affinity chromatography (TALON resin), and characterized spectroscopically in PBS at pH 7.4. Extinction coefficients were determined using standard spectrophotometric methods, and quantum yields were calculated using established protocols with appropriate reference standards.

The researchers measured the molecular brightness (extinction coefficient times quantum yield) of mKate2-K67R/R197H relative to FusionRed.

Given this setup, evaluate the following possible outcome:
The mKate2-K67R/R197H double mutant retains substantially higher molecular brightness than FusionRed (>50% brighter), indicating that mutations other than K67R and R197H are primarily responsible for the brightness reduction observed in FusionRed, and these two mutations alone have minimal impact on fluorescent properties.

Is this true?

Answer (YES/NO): NO